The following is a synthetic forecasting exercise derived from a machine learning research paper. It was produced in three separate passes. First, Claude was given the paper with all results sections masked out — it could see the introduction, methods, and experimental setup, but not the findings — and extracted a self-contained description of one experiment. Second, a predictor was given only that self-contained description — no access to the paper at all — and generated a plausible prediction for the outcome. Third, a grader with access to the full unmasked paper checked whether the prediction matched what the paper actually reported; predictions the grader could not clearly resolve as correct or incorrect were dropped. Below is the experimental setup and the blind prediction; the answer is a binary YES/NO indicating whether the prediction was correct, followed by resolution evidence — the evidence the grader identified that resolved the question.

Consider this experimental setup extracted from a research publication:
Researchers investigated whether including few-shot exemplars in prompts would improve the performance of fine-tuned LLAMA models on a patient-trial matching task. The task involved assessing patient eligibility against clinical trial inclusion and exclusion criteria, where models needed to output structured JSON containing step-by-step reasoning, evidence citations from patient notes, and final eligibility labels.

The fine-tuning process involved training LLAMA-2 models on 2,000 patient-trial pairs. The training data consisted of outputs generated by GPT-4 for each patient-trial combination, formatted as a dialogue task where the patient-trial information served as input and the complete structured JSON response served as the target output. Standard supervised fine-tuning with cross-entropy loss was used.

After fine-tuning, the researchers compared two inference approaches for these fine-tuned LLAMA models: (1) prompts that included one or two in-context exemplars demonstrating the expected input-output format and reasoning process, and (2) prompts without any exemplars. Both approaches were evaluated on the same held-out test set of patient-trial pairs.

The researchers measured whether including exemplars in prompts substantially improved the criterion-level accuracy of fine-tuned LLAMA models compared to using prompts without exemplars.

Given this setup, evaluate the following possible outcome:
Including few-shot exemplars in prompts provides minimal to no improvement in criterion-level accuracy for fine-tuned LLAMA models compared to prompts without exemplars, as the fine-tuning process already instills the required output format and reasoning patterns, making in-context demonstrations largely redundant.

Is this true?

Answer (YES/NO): YES